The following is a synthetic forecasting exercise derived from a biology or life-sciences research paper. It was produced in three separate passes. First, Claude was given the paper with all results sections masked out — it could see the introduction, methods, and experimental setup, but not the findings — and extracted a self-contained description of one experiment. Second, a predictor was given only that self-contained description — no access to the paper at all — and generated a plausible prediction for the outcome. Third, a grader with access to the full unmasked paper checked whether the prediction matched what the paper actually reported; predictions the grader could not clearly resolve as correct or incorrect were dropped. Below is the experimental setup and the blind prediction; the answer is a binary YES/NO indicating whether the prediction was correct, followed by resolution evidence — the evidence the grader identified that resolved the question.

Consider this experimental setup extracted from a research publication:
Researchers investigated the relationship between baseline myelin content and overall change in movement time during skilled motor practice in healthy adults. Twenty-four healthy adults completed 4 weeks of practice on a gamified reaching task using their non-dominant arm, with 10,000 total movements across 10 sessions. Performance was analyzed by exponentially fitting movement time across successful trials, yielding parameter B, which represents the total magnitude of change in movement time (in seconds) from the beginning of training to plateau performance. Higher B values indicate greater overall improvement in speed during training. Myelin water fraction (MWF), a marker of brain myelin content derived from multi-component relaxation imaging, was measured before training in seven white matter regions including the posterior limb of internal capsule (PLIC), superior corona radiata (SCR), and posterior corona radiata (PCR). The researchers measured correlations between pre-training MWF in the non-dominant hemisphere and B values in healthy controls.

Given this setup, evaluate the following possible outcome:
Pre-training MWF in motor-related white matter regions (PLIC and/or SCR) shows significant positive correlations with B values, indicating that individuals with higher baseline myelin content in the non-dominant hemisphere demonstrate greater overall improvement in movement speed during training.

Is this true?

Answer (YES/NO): YES